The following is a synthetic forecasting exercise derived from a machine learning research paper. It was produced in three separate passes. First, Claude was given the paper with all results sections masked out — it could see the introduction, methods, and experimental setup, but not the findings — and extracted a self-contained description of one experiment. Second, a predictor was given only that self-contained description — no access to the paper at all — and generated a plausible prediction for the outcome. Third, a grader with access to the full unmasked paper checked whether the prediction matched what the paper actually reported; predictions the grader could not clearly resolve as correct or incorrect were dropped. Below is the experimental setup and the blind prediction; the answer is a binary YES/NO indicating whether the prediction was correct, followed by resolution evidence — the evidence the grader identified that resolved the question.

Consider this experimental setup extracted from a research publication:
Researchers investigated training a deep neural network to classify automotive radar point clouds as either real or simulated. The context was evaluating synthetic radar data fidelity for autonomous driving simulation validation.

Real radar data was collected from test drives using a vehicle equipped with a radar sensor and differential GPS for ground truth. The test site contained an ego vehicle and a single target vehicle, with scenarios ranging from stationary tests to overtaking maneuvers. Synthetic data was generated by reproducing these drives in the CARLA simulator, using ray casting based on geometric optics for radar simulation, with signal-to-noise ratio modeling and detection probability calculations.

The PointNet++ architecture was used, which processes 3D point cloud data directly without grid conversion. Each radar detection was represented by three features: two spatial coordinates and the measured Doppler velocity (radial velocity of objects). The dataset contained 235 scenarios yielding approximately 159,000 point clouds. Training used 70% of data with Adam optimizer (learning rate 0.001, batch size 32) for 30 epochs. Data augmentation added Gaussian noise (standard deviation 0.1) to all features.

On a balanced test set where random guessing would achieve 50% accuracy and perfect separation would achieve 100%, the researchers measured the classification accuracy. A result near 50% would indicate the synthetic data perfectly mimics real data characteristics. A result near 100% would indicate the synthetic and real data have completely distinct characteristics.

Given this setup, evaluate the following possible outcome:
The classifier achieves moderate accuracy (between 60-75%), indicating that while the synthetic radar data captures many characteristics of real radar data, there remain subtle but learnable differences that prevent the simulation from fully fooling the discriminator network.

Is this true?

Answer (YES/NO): NO